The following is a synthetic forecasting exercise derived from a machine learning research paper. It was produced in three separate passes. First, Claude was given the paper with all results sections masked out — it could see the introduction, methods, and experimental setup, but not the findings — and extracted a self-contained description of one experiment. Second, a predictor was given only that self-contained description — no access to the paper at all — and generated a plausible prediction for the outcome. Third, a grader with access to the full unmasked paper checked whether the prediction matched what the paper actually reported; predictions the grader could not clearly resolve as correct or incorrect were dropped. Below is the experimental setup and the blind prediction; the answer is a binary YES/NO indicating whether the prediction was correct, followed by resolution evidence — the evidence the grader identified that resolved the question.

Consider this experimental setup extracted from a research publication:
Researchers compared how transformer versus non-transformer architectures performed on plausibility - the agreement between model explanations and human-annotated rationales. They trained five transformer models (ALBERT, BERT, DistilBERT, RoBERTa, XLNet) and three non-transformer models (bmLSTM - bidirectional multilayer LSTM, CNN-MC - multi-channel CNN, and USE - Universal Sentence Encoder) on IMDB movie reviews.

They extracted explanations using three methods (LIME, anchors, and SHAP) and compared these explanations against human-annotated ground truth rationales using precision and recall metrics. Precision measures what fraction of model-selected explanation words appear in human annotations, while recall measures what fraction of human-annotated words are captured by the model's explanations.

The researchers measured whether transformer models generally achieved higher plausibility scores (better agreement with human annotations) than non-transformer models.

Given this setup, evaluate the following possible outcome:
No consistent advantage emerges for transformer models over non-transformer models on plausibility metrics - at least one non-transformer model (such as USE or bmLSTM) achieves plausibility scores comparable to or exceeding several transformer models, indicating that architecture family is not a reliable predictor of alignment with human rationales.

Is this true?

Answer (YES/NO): NO